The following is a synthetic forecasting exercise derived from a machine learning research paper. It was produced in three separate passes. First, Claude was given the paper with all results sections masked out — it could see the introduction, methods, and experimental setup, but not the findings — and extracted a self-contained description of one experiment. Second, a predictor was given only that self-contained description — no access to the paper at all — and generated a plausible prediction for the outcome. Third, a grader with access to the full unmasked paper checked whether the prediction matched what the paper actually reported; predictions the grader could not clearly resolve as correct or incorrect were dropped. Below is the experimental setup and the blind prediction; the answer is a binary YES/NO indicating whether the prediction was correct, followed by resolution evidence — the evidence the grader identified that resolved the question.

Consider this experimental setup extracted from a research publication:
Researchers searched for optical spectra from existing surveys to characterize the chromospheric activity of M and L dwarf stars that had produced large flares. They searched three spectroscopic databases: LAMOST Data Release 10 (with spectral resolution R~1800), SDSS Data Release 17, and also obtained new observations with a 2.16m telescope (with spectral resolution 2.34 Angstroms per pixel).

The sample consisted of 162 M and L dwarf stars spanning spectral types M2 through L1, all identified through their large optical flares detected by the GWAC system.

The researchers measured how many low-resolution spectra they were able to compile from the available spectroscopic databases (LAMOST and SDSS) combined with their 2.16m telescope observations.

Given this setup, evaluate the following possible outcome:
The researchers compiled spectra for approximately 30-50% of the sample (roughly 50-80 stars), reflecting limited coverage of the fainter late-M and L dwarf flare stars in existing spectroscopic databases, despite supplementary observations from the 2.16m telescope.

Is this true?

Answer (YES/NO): NO